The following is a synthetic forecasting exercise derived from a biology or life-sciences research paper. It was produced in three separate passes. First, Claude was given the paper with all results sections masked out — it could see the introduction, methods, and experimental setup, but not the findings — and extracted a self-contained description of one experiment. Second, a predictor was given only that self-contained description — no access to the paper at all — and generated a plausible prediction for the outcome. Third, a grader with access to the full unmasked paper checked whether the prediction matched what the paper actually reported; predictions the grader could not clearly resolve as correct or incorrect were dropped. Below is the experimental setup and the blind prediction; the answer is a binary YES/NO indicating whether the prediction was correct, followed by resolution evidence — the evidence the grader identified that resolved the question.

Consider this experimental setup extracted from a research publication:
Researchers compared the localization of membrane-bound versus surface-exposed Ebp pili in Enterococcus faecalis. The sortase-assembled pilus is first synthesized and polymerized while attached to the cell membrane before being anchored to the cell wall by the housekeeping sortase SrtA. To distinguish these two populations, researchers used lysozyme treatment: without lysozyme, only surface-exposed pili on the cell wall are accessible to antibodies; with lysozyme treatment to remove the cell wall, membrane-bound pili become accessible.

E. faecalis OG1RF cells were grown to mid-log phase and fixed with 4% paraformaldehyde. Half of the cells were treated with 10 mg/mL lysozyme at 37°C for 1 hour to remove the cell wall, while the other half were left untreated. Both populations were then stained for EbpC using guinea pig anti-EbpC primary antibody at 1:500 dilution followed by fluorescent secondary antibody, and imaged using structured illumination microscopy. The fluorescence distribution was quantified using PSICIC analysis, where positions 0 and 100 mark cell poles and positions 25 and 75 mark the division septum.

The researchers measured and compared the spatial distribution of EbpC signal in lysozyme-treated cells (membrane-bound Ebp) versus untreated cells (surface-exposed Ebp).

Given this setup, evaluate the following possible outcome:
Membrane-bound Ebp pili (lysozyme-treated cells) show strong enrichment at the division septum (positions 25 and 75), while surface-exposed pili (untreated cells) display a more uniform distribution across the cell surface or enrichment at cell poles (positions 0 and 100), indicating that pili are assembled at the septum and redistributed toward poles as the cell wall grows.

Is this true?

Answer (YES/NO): NO